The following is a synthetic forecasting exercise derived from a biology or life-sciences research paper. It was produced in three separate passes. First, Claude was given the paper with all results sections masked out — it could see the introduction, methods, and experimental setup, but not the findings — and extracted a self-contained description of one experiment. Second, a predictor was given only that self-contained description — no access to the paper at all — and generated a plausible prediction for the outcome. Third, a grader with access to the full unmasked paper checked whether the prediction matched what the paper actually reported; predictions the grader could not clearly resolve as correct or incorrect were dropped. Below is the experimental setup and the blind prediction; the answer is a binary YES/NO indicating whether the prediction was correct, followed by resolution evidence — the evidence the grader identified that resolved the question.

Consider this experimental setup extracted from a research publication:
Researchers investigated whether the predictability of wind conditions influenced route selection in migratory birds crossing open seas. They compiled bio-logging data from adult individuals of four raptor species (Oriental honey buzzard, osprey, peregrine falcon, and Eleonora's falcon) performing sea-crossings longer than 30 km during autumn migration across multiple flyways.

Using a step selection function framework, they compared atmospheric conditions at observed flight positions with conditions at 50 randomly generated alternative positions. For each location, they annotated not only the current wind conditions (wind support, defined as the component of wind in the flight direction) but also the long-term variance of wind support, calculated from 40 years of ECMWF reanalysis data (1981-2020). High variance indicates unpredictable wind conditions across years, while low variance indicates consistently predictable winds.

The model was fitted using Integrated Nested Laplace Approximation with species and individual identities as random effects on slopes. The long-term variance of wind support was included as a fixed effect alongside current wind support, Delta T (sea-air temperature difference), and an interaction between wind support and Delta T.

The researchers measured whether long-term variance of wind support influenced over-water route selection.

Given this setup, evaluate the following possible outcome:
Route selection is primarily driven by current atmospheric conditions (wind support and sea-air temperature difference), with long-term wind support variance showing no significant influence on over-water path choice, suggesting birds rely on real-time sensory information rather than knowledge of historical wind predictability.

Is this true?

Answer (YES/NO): NO